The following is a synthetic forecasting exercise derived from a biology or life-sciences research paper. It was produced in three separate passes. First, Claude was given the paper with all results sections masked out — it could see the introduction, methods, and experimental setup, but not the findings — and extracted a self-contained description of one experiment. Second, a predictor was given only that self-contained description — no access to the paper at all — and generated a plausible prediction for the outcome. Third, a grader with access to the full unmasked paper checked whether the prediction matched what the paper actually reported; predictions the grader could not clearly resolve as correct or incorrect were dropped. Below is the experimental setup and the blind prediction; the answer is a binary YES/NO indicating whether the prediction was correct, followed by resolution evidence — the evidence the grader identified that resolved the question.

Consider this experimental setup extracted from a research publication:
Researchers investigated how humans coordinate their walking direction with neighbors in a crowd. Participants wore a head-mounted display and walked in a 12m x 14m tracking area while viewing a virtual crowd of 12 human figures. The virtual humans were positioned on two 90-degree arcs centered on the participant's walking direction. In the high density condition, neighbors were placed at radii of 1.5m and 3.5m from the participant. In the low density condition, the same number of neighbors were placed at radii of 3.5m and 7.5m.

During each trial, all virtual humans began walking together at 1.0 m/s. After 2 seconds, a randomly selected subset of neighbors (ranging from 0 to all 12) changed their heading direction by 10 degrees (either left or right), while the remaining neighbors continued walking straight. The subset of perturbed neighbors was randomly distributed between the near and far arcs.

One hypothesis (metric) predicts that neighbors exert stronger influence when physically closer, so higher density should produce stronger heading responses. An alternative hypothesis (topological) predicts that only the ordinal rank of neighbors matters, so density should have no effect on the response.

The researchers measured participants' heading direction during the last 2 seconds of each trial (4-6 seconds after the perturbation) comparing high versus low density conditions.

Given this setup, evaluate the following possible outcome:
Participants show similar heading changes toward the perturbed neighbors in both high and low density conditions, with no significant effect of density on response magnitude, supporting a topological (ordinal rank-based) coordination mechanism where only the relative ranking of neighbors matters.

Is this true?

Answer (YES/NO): NO